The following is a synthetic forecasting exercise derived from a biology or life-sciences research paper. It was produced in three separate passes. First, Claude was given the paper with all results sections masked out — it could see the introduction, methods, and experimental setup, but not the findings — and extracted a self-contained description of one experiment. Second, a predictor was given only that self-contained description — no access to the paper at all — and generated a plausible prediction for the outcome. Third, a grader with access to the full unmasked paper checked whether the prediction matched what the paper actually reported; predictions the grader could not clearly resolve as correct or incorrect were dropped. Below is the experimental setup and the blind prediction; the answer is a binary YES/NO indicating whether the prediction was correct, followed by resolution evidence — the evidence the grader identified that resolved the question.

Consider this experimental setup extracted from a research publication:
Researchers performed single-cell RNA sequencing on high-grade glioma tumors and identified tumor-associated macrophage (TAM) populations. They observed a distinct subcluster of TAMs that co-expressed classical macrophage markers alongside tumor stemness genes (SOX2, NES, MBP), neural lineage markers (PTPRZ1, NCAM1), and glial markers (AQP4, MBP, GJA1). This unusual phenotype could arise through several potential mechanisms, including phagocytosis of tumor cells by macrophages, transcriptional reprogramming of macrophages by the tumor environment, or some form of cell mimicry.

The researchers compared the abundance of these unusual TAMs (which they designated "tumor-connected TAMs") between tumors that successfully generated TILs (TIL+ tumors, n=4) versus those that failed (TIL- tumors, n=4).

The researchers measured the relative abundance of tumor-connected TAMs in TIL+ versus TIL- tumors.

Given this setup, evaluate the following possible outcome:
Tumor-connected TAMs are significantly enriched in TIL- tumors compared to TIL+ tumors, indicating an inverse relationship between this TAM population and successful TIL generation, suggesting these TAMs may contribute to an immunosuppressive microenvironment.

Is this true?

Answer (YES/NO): NO